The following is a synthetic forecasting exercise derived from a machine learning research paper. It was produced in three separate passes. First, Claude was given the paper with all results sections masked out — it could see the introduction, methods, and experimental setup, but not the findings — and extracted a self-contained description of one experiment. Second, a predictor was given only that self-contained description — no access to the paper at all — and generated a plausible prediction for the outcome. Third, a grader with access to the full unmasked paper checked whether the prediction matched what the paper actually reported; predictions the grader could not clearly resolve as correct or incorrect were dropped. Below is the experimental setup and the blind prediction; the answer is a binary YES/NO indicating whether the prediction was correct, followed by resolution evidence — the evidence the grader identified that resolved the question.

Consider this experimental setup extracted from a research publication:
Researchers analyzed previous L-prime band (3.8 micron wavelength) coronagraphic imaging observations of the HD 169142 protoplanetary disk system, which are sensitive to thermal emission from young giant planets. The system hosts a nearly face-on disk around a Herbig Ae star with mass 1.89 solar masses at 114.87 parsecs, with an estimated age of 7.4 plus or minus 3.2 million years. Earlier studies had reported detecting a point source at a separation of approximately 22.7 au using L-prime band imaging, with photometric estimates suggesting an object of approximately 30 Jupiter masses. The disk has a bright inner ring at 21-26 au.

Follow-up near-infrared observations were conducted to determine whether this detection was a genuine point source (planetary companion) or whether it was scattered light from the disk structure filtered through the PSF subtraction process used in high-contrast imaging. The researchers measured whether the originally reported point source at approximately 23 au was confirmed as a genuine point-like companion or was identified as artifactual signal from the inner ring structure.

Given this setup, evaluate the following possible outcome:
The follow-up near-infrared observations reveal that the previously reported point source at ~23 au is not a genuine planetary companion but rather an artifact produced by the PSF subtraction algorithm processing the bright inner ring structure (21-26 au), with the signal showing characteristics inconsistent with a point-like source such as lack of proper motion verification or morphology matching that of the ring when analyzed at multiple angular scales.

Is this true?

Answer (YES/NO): YES